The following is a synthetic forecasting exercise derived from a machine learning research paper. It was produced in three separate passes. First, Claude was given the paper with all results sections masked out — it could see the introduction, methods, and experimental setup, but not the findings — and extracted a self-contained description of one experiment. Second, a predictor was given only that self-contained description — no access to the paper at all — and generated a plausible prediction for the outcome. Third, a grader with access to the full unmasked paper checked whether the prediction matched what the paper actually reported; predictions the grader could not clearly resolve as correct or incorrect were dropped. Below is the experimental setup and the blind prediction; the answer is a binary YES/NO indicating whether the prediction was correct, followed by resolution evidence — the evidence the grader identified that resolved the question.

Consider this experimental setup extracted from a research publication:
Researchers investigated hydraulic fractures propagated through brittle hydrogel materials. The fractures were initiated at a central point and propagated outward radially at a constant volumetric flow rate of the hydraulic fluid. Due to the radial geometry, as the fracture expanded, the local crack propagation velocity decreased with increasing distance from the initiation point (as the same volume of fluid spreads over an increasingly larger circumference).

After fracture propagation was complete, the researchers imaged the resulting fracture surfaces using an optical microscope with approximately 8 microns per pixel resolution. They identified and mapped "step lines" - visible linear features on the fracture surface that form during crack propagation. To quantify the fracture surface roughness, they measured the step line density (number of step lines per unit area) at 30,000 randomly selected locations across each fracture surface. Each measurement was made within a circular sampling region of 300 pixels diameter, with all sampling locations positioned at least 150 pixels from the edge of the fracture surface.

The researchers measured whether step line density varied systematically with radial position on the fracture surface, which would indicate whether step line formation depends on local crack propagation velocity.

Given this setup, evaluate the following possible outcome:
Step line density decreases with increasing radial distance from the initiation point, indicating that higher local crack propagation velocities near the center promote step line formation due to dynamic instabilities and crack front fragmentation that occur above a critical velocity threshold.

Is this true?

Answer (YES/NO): NO